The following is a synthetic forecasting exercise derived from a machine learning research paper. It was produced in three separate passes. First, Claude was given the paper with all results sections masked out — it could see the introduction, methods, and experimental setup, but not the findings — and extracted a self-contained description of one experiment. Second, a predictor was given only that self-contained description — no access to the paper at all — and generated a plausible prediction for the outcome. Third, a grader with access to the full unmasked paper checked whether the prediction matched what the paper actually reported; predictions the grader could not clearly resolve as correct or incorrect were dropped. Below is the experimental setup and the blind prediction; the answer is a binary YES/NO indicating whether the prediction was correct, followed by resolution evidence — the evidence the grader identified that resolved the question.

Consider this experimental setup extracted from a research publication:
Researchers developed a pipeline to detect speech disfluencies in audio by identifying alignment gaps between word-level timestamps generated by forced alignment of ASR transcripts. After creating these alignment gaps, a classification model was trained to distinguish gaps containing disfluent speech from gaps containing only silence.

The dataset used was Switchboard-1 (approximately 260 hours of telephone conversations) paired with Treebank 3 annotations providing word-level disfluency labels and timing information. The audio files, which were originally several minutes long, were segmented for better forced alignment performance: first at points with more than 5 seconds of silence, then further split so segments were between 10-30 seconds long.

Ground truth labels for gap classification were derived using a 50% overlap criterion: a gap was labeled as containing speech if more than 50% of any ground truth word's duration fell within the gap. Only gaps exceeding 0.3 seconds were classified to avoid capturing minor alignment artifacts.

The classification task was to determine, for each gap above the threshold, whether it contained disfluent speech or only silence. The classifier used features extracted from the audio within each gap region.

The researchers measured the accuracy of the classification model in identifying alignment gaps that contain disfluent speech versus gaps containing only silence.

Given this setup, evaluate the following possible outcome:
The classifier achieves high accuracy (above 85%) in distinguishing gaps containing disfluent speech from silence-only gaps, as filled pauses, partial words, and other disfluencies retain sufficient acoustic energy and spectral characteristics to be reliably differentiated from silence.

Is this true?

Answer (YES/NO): NO